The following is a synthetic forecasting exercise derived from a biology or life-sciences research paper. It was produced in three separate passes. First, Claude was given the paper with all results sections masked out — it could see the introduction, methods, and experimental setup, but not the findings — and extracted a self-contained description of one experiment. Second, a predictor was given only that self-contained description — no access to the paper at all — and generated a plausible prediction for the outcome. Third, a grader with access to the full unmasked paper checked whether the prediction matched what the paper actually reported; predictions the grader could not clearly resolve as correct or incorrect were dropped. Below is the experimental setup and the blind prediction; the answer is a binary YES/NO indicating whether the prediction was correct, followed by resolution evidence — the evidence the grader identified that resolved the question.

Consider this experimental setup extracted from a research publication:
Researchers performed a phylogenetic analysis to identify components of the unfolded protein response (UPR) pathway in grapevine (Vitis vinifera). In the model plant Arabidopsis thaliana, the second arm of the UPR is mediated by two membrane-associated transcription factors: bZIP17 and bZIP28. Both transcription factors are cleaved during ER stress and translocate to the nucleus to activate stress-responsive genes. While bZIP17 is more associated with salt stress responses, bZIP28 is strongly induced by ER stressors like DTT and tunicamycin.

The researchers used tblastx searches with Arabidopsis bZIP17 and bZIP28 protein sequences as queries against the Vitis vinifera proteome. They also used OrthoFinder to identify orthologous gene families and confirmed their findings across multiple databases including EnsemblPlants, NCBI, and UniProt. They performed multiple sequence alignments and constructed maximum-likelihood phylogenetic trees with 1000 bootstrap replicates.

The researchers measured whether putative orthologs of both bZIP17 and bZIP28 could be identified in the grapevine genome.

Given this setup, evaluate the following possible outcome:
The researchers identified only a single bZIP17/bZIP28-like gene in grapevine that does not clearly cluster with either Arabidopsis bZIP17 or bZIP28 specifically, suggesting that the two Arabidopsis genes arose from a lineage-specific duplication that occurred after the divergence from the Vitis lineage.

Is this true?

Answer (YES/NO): NO